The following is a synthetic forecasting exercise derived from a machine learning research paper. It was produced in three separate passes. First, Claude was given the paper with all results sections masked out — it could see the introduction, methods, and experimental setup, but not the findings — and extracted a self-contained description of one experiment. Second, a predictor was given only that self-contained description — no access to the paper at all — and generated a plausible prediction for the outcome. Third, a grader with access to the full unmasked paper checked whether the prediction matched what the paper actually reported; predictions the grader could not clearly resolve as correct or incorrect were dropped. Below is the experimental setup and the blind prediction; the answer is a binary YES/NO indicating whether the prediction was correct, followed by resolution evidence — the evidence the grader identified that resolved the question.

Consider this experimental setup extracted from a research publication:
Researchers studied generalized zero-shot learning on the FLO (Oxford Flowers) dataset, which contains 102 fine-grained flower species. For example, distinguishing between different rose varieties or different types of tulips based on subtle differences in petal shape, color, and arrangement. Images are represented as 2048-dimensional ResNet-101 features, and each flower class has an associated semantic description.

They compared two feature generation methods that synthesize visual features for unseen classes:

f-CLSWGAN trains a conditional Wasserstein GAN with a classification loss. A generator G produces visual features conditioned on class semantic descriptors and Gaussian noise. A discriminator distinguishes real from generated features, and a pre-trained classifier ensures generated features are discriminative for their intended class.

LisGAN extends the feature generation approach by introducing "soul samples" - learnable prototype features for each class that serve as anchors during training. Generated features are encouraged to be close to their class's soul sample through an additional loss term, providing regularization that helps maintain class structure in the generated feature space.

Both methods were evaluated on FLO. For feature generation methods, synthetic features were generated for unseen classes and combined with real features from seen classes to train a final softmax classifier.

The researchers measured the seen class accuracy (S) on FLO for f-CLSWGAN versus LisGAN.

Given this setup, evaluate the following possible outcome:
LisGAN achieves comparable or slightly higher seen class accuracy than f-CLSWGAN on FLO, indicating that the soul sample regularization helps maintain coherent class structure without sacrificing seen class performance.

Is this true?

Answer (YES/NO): NO